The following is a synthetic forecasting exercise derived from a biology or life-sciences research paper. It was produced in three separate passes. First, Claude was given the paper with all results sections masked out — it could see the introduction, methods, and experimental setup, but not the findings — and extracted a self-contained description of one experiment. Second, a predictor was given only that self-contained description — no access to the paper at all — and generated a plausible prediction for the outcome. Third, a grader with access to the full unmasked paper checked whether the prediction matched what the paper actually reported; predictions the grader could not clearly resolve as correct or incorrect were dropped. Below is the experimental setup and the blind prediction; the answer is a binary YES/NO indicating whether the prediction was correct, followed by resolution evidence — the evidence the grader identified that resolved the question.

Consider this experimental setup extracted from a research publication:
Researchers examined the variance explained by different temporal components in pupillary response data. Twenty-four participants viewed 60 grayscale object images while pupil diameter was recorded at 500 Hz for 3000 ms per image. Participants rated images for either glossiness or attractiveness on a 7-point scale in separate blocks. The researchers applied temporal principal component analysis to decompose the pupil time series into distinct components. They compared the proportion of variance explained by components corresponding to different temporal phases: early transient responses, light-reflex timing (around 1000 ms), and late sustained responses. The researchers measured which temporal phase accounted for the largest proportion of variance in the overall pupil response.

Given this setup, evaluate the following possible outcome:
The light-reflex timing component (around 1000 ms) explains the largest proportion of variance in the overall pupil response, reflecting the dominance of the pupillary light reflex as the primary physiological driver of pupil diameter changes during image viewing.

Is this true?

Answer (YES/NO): NO